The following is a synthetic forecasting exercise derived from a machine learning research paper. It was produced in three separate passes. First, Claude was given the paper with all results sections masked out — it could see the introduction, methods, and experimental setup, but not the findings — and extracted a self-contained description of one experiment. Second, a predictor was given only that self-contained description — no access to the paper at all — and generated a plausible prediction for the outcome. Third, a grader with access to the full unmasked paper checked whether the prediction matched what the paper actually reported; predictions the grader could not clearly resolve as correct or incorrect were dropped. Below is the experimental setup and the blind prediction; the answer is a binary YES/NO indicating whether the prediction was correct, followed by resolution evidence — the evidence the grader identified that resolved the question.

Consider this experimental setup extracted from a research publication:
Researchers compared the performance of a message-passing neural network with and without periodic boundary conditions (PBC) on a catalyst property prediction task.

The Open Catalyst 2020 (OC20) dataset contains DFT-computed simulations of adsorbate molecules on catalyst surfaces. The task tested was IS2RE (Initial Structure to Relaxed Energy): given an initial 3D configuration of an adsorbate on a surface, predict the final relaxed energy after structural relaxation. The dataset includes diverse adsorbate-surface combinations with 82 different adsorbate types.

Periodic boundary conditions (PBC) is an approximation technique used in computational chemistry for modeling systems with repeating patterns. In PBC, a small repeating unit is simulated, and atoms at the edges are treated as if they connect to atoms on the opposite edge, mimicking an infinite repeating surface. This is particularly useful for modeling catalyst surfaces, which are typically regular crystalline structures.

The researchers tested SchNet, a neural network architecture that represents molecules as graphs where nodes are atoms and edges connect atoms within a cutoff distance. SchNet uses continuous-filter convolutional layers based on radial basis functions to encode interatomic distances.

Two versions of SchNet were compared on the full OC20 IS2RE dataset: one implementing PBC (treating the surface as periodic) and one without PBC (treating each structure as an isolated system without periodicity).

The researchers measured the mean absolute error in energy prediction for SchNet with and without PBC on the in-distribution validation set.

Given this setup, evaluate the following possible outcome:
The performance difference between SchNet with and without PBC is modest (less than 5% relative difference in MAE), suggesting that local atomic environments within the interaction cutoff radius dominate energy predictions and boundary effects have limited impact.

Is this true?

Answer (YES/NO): NO